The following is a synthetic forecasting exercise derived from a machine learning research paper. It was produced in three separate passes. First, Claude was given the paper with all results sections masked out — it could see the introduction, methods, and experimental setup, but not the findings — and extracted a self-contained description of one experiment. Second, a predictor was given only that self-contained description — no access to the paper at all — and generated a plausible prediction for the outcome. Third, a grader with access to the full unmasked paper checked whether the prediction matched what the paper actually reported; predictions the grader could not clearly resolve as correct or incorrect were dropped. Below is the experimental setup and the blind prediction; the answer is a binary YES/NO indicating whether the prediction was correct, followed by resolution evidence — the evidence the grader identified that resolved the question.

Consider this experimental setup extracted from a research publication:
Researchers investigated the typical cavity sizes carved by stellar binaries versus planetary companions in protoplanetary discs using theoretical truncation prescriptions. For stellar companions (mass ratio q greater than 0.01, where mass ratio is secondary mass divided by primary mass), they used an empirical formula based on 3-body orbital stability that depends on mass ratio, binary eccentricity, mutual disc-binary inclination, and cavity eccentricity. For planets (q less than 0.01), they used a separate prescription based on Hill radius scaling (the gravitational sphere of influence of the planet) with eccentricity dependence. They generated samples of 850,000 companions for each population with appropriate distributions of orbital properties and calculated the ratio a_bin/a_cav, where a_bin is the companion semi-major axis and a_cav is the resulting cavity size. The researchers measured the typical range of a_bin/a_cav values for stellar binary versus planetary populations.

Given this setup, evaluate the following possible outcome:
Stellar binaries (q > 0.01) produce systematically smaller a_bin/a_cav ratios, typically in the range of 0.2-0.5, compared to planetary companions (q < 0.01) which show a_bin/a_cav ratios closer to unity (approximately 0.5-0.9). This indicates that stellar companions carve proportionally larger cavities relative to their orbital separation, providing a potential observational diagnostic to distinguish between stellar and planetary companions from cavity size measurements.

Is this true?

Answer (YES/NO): YES